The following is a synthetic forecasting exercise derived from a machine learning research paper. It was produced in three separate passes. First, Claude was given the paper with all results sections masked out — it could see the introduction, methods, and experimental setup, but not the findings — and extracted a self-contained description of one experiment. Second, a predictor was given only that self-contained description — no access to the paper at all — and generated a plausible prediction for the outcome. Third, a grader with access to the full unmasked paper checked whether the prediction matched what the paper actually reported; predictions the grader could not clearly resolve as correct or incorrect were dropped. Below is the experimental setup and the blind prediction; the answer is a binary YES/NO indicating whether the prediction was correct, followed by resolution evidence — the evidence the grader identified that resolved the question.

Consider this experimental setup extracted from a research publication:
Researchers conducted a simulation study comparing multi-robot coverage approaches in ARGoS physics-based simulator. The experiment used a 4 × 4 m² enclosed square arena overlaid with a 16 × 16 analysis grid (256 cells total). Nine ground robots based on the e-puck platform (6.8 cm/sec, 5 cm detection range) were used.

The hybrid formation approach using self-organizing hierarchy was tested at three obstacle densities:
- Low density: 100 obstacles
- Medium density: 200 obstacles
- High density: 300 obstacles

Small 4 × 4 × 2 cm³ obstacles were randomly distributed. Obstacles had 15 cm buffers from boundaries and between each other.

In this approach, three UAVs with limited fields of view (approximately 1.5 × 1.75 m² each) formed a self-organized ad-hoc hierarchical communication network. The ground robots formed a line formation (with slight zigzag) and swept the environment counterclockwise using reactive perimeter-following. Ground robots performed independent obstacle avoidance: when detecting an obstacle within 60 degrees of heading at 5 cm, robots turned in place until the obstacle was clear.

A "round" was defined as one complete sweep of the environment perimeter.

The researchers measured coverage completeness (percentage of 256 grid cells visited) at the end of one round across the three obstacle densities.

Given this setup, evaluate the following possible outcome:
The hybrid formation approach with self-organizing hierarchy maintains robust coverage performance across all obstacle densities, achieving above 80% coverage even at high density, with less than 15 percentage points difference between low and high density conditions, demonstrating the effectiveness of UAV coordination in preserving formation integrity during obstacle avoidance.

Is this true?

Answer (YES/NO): YES